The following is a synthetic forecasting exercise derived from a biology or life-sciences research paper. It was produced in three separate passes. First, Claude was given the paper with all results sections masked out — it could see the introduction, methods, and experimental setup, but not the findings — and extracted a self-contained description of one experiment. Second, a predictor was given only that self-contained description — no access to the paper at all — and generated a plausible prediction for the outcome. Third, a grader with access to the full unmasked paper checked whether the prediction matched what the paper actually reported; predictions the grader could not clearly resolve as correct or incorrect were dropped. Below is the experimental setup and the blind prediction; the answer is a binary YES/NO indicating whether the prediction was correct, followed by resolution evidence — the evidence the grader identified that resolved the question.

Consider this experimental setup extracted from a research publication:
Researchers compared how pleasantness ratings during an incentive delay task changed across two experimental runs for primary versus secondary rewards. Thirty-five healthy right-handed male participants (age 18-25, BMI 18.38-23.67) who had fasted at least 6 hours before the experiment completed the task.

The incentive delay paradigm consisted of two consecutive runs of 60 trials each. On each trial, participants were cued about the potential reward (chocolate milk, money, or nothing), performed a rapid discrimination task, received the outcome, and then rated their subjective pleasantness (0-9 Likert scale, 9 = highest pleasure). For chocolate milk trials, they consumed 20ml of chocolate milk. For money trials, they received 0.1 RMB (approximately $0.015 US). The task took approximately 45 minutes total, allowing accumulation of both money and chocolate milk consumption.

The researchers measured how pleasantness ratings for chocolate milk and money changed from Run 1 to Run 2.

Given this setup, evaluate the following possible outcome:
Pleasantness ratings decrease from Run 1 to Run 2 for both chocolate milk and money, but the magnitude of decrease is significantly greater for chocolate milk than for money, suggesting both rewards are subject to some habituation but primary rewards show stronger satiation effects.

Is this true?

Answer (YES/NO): NO